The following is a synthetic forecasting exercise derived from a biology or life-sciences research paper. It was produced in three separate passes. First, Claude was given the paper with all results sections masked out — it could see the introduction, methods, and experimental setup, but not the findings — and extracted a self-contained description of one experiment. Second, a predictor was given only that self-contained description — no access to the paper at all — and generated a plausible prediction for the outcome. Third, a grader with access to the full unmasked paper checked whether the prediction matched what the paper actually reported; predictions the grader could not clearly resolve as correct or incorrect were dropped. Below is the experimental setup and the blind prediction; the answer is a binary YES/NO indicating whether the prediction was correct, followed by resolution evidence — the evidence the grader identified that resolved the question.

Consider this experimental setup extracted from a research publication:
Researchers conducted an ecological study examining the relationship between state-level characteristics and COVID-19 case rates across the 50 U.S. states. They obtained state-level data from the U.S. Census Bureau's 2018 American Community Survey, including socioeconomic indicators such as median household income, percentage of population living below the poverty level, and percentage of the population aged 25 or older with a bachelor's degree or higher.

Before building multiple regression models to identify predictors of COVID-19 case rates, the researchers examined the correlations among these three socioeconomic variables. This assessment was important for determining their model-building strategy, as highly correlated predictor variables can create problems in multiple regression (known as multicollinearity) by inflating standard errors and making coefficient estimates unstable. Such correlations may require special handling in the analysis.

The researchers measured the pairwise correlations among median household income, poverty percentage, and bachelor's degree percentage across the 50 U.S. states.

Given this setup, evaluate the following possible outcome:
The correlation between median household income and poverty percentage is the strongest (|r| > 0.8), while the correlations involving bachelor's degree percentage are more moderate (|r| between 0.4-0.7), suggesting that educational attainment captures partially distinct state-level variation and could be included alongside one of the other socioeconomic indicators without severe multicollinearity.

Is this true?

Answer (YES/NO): NO